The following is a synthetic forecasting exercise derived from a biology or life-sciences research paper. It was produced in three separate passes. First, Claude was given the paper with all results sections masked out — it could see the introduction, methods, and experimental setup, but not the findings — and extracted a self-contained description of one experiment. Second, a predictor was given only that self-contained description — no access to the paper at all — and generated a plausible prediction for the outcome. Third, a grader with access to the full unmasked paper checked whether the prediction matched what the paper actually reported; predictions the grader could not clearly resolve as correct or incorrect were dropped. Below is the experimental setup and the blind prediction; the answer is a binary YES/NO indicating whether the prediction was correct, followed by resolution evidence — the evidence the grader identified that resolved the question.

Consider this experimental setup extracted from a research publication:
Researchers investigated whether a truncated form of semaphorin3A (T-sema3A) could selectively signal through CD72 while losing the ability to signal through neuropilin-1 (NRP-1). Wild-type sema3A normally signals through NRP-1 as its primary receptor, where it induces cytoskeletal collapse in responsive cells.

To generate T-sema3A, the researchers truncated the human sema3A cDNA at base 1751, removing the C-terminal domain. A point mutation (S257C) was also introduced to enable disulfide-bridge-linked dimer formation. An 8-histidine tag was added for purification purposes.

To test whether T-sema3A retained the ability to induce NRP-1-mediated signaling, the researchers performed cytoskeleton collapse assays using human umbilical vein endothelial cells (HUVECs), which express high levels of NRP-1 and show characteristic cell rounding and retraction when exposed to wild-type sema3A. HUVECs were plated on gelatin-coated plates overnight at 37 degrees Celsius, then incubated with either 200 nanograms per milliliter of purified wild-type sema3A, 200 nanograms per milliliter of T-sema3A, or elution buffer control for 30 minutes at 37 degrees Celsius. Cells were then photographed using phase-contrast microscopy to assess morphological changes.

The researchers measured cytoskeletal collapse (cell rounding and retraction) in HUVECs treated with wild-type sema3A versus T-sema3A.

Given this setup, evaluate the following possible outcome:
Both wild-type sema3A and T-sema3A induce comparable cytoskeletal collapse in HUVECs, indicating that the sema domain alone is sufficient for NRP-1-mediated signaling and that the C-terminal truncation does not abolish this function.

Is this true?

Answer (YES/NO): NO